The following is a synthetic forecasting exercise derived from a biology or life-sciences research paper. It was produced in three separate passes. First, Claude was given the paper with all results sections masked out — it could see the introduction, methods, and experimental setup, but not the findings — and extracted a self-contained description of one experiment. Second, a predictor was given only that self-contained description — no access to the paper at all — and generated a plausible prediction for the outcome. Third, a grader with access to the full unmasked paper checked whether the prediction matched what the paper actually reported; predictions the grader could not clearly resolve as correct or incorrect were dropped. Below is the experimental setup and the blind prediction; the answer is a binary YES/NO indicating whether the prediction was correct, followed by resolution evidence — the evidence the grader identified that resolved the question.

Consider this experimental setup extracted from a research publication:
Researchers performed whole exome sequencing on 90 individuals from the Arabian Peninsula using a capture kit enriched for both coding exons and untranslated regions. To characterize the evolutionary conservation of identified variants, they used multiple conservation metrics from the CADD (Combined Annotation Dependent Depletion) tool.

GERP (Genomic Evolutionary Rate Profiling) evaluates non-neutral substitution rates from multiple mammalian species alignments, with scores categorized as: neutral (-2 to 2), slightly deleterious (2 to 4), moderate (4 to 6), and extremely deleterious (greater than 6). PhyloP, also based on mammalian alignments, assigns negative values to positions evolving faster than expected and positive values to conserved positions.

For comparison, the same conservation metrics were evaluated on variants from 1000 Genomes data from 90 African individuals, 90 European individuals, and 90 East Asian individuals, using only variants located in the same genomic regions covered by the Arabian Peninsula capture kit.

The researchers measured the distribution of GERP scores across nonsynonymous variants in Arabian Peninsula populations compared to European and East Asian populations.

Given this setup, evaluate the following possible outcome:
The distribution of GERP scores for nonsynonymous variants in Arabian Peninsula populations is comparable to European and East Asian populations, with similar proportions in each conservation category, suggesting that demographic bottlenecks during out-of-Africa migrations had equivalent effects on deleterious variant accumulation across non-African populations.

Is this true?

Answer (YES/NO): NO